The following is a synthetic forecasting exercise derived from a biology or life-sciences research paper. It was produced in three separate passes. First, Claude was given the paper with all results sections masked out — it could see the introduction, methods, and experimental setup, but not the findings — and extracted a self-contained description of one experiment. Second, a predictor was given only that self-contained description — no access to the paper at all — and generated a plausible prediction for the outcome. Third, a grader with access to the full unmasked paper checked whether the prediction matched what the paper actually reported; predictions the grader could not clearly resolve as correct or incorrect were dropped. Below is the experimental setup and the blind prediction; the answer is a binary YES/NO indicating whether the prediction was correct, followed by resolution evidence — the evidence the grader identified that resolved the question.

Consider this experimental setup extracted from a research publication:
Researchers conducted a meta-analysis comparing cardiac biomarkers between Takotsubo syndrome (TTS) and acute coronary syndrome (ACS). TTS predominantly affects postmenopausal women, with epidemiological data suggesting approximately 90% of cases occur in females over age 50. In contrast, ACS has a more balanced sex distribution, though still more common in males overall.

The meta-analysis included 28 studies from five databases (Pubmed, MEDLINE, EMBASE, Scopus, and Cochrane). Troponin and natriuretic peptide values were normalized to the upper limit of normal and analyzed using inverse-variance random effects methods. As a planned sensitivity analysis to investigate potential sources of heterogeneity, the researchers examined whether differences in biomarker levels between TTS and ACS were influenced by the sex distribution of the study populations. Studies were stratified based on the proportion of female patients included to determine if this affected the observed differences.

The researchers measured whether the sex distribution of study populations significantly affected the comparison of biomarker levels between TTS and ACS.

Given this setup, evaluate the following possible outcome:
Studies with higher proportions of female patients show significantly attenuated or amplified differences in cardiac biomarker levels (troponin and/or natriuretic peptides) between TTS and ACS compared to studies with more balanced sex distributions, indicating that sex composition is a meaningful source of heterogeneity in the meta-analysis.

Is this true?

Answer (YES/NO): YES